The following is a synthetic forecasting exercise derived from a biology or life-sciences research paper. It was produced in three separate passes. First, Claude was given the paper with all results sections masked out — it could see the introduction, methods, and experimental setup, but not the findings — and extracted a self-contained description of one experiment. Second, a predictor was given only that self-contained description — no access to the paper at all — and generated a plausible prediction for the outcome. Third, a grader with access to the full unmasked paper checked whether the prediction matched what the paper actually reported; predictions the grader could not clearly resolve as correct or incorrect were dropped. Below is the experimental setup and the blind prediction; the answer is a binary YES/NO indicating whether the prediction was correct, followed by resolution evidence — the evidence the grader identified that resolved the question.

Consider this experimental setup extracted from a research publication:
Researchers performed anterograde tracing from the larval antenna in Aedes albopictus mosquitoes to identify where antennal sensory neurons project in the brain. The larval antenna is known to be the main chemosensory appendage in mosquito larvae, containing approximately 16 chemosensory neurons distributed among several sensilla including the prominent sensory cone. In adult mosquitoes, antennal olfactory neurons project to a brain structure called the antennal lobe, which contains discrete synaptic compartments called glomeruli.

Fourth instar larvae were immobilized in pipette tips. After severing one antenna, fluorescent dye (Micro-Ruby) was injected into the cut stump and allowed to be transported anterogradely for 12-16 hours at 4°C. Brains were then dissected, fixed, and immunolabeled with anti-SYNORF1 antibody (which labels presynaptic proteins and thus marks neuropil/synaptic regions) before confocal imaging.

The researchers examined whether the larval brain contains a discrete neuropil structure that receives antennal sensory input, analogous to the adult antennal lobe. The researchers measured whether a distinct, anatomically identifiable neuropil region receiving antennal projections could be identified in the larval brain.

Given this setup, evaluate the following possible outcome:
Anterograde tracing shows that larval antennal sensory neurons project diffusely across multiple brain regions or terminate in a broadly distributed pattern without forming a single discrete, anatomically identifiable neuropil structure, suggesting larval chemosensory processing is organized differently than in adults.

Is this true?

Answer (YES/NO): NO